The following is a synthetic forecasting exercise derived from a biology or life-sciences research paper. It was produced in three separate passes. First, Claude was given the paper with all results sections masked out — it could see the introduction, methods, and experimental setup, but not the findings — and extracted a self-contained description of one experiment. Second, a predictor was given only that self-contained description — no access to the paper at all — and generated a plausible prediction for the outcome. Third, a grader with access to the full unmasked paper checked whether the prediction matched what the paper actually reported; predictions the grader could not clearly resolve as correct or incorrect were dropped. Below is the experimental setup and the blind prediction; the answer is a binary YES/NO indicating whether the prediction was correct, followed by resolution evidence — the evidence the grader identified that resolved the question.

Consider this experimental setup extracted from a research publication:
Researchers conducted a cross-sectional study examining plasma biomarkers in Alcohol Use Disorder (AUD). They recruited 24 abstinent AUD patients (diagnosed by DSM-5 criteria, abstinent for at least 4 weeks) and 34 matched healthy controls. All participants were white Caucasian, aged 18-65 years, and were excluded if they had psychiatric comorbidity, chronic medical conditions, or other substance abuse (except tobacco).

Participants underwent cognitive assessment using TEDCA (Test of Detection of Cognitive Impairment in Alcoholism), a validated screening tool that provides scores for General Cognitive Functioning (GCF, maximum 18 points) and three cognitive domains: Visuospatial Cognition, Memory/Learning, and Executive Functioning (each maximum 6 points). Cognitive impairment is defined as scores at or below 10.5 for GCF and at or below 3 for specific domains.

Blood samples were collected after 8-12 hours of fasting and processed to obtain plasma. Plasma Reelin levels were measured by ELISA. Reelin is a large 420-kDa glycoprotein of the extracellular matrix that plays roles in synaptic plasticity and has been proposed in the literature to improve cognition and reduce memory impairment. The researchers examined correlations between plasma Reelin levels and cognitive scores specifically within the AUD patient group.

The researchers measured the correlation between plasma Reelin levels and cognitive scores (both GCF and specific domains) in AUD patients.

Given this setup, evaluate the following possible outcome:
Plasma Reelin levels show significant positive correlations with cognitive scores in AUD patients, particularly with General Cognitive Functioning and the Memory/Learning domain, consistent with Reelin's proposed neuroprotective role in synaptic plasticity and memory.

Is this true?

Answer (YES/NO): NO